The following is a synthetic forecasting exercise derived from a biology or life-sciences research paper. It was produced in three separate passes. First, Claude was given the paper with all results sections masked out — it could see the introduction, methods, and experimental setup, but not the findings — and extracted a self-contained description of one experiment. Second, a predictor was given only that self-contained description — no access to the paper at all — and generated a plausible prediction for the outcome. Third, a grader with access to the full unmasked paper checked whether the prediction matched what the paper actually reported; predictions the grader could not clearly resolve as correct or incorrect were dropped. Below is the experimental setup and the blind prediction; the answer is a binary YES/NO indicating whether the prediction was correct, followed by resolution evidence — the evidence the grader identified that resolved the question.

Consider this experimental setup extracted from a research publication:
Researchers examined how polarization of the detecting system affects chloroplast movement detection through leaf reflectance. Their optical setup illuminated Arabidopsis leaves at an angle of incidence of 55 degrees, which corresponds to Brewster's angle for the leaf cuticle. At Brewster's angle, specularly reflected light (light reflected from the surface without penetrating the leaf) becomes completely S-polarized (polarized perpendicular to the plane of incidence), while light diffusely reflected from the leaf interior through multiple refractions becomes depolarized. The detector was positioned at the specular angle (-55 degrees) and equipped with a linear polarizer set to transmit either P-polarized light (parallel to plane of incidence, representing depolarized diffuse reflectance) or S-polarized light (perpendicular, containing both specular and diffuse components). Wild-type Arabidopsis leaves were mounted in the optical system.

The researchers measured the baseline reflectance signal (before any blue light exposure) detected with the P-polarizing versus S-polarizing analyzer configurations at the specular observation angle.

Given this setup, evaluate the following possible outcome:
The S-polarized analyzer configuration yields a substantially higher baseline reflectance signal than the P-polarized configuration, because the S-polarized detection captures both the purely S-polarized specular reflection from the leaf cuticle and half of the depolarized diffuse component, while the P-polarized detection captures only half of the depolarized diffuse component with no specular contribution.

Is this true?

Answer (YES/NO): YES